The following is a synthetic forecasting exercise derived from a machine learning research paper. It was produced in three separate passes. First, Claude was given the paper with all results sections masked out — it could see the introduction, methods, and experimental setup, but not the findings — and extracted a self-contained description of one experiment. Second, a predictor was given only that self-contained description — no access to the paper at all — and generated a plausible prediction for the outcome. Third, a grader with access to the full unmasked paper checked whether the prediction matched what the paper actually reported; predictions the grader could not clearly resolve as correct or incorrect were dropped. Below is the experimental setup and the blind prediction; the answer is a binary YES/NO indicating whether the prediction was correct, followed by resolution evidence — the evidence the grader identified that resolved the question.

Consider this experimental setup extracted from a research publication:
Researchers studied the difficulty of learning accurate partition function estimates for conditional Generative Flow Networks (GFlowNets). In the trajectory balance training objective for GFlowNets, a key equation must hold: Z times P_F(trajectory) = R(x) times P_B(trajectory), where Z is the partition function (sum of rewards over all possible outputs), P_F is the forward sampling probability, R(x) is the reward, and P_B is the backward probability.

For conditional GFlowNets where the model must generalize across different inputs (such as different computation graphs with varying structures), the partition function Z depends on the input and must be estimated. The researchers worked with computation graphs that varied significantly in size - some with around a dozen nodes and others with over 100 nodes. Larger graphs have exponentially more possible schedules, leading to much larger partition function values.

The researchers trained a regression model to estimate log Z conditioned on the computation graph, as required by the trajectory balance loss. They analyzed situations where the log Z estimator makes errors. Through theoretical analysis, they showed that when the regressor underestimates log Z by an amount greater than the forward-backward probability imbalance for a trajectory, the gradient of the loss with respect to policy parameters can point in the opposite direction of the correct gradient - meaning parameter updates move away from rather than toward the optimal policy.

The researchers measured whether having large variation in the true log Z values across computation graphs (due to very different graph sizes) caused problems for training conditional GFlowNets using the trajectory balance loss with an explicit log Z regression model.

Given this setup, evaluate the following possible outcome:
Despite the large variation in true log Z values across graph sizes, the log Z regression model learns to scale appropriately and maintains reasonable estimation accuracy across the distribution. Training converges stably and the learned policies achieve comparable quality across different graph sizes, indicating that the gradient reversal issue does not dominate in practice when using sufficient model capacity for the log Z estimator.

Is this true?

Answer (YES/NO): NO